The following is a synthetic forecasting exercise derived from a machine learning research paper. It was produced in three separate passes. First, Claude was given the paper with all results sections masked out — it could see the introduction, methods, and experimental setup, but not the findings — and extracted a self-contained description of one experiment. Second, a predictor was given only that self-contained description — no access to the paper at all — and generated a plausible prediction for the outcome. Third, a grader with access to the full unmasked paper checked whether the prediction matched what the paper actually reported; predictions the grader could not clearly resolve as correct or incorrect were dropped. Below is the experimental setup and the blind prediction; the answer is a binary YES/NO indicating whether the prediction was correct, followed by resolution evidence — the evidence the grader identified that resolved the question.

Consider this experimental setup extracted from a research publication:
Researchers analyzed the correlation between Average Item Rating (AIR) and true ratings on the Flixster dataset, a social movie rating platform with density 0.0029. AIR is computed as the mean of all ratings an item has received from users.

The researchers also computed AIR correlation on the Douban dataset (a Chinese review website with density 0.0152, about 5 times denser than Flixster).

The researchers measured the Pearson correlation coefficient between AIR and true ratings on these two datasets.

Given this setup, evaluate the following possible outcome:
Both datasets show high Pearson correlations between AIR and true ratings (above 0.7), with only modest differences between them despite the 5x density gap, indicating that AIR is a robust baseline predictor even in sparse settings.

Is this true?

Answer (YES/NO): NO